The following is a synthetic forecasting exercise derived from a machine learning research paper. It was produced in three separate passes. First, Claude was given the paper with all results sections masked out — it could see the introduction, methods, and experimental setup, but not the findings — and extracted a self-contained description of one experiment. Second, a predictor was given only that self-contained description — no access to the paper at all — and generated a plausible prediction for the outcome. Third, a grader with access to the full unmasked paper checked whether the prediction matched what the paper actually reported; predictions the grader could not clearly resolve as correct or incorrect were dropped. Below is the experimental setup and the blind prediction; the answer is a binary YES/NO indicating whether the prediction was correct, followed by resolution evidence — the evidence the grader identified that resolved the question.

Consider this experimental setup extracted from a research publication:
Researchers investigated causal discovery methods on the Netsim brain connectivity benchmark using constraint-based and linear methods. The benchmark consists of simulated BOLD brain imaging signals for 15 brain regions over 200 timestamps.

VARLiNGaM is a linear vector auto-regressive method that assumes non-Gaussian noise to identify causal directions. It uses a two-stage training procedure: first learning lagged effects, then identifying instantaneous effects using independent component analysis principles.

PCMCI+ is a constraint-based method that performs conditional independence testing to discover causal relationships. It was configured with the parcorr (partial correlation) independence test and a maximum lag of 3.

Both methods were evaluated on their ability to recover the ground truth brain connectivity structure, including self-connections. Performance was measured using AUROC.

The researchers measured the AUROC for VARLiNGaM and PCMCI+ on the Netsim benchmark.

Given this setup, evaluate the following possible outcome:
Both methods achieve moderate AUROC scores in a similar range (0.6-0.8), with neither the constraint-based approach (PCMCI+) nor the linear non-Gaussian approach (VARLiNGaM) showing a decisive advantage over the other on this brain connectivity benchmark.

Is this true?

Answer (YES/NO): NO